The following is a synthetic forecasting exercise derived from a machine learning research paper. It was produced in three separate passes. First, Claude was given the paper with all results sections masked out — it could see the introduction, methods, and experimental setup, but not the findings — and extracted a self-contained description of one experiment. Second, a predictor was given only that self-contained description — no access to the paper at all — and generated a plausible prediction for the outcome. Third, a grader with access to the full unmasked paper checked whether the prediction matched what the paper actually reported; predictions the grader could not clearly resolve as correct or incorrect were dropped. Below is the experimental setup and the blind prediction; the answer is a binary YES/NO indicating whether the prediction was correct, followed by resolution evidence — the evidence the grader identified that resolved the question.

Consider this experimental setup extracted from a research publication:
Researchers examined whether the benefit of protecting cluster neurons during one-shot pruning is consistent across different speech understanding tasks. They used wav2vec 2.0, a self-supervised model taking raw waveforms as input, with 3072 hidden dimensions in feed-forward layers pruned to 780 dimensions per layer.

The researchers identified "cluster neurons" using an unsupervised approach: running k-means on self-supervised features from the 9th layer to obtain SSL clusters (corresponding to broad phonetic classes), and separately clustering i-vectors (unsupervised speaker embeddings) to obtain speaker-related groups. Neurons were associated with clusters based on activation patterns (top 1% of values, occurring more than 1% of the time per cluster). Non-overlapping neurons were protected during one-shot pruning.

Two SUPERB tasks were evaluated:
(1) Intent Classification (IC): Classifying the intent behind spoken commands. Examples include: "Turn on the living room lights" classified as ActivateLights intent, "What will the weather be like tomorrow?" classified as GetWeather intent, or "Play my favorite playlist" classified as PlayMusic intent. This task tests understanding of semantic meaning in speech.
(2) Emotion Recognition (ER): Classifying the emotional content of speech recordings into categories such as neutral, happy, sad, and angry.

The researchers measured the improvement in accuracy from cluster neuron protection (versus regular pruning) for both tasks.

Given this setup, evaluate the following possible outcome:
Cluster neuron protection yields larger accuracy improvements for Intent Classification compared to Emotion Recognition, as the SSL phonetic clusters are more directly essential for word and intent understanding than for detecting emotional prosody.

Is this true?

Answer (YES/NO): YES